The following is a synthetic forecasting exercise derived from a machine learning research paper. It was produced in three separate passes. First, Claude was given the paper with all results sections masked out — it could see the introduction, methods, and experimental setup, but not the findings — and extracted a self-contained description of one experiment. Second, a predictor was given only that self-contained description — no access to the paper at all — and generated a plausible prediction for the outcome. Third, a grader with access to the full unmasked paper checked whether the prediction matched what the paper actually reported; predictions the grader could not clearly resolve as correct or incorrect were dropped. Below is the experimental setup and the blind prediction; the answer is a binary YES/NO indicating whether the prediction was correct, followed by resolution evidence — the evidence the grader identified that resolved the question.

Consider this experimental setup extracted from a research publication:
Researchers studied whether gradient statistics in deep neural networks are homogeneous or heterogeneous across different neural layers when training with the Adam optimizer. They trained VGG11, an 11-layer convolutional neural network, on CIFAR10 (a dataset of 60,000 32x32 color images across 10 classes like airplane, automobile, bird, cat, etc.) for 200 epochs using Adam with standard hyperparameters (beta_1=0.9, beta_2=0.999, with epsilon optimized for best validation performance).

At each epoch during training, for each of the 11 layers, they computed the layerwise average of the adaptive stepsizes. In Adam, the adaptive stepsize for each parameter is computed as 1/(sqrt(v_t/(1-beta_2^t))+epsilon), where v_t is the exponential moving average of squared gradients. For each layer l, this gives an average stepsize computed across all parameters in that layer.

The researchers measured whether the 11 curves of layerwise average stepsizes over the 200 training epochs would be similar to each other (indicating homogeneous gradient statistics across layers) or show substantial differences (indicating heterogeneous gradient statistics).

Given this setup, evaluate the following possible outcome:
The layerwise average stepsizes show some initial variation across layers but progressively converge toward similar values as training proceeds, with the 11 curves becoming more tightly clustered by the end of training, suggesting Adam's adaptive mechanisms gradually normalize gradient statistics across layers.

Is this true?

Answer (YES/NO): NO